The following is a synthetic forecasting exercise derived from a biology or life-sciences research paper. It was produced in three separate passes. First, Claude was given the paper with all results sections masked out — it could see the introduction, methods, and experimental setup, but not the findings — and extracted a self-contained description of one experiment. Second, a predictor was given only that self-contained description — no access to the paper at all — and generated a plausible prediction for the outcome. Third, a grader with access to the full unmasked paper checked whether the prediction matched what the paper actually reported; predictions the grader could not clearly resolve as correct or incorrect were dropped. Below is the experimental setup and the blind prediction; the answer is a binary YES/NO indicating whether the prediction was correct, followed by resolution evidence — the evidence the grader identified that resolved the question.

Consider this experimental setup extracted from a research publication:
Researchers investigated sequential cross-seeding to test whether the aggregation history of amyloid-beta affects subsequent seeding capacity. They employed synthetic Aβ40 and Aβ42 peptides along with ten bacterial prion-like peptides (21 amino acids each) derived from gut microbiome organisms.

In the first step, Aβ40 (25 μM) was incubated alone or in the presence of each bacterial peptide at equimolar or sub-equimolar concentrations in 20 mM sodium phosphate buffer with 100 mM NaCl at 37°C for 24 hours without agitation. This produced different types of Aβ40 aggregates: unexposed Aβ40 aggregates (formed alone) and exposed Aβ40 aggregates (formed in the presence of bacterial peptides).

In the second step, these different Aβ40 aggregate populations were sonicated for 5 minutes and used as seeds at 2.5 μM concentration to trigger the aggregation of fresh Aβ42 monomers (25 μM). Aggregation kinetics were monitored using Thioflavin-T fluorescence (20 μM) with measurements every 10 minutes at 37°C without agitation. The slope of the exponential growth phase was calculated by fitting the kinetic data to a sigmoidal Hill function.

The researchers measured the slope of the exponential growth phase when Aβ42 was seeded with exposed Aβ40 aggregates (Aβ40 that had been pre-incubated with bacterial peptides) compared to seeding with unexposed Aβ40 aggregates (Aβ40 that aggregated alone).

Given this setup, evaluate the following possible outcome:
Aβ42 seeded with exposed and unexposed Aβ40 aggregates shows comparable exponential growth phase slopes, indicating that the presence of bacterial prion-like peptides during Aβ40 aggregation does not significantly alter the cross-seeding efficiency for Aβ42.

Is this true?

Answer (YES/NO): NO